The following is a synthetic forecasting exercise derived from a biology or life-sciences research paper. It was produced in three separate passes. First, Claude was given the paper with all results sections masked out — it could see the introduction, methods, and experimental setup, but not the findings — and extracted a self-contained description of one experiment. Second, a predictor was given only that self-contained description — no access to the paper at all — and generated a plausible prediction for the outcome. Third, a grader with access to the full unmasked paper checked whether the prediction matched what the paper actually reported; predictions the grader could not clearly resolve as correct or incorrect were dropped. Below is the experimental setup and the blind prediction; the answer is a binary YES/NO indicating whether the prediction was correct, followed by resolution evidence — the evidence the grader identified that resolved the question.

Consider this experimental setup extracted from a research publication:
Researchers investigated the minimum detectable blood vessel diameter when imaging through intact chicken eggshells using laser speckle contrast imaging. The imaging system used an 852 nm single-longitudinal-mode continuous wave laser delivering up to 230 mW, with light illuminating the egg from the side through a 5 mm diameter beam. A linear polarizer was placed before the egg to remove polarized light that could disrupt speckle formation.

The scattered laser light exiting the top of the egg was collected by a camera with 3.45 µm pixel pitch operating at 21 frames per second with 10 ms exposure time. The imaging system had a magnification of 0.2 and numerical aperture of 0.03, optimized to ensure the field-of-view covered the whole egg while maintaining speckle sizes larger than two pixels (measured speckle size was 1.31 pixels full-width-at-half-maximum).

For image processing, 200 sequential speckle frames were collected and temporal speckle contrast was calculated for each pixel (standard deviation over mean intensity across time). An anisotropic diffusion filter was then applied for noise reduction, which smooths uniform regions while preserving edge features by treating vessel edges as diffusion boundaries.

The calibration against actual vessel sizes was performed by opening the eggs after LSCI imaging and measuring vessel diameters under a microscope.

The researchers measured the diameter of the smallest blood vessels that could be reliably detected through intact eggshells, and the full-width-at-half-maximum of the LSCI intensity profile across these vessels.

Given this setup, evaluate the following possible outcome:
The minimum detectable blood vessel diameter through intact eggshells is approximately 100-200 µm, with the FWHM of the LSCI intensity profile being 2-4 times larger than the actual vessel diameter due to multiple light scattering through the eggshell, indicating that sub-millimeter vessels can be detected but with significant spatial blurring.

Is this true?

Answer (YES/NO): YES